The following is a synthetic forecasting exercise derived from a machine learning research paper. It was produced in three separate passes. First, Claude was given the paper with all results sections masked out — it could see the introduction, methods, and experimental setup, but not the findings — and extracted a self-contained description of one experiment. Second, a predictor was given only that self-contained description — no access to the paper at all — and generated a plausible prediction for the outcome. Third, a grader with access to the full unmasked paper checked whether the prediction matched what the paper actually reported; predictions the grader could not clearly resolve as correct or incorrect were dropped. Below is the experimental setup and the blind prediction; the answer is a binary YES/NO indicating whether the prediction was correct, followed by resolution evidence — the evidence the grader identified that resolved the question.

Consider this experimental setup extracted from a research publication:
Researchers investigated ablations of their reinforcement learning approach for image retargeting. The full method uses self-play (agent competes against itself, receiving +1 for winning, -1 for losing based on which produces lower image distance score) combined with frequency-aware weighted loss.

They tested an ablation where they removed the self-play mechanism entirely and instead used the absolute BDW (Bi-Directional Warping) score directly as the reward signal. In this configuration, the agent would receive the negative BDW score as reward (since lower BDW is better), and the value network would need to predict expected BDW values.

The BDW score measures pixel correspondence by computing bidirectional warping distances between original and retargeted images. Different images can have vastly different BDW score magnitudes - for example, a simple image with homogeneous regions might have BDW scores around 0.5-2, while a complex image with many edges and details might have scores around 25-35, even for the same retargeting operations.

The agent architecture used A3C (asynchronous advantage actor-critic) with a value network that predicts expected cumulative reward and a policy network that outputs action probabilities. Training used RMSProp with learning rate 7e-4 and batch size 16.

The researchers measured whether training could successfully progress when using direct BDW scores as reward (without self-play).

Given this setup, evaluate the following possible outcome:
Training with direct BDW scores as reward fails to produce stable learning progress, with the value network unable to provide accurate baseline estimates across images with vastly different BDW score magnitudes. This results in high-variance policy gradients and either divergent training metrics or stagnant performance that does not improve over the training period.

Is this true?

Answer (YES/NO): NO